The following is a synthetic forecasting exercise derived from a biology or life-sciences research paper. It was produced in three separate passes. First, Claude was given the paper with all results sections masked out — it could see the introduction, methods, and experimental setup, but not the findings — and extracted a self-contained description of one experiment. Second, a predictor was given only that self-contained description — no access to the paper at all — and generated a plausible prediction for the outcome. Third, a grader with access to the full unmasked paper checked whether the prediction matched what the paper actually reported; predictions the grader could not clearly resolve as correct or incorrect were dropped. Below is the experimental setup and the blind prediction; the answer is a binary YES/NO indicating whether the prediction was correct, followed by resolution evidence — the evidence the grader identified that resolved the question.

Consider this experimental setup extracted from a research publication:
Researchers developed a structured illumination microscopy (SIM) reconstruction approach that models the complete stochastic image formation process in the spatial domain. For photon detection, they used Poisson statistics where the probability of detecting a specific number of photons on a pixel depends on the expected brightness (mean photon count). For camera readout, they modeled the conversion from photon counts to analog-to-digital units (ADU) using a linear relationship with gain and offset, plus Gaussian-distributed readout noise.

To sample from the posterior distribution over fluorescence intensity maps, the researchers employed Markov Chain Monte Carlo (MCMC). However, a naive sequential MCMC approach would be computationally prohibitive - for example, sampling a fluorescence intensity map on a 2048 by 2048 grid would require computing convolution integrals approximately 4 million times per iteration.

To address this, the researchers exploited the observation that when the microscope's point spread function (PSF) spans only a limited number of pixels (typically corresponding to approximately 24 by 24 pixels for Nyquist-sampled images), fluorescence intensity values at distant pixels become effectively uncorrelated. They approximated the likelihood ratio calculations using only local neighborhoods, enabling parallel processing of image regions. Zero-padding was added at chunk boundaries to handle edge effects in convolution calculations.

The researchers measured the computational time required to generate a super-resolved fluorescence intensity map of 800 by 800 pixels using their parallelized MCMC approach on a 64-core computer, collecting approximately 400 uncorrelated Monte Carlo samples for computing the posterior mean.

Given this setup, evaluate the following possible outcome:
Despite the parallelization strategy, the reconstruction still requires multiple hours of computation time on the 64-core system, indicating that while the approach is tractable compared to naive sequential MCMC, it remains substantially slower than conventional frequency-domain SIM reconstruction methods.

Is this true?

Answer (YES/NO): YES